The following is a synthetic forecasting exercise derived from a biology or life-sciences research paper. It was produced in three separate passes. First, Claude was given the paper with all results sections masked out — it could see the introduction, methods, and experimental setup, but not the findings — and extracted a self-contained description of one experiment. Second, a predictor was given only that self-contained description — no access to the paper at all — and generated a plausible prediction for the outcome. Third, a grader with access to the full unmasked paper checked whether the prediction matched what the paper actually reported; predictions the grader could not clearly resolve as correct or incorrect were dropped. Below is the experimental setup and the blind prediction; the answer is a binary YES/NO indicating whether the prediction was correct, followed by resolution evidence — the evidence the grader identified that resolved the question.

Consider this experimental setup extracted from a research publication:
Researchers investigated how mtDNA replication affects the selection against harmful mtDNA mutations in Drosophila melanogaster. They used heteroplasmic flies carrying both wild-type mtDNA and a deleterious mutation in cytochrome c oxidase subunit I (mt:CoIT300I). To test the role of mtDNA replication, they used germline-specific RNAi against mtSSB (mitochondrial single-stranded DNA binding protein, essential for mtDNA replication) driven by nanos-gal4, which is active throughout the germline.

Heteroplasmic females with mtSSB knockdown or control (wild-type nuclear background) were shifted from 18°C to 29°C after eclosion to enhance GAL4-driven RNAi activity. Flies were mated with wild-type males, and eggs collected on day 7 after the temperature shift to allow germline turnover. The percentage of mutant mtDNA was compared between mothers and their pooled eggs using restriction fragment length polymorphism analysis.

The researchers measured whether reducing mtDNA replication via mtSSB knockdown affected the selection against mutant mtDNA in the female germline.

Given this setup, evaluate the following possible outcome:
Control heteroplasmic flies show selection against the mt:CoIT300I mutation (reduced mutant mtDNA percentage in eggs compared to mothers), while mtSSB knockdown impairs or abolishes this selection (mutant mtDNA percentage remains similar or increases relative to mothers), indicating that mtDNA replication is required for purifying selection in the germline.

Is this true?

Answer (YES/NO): YES